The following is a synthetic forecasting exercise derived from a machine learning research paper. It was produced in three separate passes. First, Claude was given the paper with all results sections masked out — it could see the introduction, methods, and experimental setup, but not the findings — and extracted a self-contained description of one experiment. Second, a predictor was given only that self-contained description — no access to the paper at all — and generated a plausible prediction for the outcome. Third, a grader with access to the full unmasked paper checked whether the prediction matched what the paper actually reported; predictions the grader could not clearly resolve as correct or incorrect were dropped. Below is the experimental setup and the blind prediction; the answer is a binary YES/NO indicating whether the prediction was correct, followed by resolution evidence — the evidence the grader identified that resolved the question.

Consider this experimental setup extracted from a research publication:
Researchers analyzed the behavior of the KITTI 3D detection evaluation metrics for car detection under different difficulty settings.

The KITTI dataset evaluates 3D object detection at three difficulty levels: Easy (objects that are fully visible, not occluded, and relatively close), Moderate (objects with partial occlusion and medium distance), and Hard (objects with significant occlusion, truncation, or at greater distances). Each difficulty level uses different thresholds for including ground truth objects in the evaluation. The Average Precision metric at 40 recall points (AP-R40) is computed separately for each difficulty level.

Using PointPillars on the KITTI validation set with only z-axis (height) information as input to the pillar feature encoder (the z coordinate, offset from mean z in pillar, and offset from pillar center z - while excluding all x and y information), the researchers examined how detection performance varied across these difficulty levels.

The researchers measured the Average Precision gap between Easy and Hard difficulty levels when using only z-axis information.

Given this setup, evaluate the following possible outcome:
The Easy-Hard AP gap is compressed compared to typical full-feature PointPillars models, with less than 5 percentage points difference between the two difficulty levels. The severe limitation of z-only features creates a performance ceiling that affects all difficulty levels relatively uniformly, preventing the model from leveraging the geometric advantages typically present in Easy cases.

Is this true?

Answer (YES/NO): NO